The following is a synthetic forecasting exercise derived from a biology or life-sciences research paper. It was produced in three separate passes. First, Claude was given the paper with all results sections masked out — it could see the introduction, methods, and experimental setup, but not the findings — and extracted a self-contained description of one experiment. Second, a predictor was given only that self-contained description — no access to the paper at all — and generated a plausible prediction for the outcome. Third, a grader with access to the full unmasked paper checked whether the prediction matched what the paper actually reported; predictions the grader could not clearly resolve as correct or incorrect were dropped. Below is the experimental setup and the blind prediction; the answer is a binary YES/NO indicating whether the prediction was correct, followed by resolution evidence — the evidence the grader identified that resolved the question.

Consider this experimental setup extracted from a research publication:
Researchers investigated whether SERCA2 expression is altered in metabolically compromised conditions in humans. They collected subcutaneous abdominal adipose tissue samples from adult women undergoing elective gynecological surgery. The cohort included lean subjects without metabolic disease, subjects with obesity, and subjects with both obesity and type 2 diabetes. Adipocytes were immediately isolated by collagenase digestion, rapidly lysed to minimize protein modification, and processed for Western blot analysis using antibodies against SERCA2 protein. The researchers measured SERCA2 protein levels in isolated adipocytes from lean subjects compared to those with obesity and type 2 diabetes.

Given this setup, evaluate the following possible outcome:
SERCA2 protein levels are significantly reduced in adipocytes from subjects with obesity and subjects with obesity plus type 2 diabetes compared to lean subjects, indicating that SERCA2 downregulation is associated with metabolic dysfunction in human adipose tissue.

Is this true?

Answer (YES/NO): NO